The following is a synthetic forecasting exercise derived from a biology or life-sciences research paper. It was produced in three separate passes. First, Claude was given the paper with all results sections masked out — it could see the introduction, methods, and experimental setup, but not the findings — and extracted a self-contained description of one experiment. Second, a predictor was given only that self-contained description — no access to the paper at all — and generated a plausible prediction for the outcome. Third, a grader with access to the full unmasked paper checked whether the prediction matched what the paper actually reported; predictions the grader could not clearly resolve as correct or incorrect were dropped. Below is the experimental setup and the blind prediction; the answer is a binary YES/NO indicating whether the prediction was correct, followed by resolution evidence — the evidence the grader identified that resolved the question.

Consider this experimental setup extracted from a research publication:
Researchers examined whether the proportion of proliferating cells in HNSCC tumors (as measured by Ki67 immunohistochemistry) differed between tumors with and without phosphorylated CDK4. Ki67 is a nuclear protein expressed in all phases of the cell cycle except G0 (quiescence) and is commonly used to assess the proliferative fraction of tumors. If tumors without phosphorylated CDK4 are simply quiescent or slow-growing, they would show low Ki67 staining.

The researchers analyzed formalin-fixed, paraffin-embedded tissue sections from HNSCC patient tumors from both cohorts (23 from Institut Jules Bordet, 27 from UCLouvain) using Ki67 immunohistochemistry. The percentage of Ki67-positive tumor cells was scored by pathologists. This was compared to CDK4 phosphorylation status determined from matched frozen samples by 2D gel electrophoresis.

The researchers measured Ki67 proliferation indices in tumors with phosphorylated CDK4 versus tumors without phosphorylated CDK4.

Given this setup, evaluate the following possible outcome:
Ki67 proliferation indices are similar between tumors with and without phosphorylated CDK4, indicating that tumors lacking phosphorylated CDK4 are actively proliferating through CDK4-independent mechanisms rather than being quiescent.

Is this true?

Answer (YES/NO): YES